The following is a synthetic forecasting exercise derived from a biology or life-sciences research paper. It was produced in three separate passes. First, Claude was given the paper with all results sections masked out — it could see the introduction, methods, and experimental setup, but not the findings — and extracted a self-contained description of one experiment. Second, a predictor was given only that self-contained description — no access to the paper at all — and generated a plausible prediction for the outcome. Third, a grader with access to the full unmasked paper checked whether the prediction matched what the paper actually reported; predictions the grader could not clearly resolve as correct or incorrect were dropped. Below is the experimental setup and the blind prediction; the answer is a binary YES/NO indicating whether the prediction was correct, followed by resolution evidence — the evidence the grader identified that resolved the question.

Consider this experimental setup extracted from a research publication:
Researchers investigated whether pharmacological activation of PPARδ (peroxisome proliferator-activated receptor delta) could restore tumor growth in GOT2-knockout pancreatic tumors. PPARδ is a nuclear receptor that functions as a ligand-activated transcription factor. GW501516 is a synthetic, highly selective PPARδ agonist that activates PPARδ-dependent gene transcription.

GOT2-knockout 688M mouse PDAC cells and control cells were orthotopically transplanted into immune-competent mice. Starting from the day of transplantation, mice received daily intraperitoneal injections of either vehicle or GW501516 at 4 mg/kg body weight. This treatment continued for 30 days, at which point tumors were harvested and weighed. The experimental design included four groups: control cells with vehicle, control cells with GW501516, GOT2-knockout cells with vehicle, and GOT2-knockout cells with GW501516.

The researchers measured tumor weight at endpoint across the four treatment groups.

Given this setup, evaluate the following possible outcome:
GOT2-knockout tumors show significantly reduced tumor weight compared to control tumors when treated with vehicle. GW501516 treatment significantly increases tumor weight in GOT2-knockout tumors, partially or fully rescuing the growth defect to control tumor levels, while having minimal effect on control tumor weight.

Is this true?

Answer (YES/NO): YES